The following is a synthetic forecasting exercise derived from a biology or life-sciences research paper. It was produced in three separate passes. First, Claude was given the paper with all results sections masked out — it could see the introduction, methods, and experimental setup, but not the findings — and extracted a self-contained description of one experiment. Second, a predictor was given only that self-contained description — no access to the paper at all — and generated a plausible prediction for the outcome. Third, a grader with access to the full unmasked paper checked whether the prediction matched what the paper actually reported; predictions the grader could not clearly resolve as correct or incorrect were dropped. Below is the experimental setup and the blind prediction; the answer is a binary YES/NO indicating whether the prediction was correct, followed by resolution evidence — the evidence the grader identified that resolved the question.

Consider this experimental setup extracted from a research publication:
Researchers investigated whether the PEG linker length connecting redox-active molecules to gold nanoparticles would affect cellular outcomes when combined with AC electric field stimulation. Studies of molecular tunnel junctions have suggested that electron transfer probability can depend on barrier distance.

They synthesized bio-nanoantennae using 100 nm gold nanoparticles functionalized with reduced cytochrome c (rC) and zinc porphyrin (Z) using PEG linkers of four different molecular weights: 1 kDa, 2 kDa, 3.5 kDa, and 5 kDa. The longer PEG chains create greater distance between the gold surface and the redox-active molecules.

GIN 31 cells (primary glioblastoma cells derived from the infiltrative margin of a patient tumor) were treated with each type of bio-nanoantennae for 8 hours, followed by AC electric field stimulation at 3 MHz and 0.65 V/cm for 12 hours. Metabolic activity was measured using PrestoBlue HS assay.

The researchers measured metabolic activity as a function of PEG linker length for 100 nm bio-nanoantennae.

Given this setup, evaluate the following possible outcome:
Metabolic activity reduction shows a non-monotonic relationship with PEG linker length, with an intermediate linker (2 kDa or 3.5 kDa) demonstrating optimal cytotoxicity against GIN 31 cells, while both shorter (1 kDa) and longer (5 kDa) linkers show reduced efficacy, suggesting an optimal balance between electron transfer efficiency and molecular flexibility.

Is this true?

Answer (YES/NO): NO